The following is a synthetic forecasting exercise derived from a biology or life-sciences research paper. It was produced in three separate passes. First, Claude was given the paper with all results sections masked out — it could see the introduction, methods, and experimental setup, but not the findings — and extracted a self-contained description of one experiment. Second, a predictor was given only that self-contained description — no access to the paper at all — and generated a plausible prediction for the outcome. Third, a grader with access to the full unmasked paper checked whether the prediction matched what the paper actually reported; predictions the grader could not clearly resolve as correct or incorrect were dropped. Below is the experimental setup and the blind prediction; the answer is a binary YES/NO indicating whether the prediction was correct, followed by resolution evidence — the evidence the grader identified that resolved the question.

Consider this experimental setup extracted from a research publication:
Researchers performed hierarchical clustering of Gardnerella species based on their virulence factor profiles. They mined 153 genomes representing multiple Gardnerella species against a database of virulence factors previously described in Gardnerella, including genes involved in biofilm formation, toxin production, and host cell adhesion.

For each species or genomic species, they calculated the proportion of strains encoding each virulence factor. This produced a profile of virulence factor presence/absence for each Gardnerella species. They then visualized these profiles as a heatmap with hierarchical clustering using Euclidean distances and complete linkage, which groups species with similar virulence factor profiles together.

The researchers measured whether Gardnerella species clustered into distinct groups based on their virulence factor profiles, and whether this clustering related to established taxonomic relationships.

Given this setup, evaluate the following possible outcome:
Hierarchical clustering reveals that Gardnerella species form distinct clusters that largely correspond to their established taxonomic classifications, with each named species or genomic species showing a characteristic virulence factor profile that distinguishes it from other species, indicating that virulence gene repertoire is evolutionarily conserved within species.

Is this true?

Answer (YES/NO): YES